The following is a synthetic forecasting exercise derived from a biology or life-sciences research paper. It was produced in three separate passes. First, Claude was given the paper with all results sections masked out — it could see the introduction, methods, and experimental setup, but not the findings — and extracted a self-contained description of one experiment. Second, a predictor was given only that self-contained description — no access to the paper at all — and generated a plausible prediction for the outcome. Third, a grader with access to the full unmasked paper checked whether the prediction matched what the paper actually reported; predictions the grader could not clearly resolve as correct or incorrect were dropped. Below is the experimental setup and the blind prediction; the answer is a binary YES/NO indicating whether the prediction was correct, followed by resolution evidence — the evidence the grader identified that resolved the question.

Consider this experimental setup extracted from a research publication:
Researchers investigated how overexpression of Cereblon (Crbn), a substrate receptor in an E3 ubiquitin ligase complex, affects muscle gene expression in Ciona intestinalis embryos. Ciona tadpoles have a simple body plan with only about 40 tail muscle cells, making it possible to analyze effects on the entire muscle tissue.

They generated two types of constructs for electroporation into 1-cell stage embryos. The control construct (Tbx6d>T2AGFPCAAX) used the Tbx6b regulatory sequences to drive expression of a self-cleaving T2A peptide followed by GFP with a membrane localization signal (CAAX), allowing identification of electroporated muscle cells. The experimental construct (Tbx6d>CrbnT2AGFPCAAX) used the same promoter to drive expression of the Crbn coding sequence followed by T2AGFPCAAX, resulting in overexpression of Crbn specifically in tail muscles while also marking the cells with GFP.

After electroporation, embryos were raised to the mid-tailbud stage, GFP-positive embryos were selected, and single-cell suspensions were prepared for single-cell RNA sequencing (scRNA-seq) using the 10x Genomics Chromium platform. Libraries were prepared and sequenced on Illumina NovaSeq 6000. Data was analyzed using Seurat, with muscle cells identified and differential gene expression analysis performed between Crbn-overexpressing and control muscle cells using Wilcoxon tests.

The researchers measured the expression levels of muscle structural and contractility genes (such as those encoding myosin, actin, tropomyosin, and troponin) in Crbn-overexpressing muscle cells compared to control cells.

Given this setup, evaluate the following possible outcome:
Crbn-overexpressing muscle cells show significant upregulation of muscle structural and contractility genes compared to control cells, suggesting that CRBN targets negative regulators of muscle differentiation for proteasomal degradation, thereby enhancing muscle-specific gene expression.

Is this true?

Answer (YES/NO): NO